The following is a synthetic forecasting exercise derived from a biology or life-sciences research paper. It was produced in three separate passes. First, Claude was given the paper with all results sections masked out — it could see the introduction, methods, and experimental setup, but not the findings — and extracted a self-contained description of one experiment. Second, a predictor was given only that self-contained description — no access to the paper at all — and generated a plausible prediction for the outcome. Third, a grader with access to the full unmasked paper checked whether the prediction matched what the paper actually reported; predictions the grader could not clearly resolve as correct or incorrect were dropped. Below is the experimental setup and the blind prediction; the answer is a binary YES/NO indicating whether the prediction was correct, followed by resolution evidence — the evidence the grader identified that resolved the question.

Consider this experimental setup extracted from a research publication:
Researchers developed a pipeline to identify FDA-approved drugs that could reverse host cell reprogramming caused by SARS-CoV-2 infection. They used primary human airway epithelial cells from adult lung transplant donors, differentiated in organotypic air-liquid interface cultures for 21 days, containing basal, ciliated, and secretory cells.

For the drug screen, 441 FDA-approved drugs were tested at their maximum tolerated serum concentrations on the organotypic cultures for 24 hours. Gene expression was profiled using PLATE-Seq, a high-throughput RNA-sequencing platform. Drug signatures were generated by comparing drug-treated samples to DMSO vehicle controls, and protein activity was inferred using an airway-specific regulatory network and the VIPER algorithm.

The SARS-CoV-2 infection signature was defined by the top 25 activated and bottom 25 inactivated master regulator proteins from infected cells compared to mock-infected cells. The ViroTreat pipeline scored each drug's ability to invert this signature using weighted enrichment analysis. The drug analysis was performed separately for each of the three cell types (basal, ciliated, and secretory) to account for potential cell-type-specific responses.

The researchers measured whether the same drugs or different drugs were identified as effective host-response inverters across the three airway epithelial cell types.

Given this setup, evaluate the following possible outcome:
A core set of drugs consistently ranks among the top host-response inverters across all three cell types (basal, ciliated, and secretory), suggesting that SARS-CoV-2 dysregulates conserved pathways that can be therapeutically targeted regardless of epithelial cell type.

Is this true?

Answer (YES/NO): YES